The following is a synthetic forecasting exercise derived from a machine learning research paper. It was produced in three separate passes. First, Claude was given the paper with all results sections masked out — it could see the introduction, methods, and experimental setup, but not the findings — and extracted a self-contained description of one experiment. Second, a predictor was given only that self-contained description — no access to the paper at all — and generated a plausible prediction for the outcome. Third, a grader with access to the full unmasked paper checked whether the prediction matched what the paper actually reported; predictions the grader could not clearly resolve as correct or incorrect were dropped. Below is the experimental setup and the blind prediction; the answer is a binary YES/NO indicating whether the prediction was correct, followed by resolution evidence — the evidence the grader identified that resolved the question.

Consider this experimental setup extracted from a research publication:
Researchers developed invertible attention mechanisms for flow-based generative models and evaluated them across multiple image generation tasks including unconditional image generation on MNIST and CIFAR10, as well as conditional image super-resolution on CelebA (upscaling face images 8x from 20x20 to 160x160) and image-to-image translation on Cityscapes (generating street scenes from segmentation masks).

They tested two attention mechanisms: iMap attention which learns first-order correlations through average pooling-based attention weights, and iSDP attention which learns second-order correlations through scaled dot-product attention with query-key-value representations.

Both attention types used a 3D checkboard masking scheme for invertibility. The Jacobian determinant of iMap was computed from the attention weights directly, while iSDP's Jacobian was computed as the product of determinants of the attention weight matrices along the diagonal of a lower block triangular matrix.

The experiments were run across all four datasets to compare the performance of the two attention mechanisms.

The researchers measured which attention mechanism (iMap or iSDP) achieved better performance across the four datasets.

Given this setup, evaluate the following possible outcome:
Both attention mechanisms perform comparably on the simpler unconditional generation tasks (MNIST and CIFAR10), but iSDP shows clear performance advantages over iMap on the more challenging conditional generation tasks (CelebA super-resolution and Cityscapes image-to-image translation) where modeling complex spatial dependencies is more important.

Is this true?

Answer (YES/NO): NO